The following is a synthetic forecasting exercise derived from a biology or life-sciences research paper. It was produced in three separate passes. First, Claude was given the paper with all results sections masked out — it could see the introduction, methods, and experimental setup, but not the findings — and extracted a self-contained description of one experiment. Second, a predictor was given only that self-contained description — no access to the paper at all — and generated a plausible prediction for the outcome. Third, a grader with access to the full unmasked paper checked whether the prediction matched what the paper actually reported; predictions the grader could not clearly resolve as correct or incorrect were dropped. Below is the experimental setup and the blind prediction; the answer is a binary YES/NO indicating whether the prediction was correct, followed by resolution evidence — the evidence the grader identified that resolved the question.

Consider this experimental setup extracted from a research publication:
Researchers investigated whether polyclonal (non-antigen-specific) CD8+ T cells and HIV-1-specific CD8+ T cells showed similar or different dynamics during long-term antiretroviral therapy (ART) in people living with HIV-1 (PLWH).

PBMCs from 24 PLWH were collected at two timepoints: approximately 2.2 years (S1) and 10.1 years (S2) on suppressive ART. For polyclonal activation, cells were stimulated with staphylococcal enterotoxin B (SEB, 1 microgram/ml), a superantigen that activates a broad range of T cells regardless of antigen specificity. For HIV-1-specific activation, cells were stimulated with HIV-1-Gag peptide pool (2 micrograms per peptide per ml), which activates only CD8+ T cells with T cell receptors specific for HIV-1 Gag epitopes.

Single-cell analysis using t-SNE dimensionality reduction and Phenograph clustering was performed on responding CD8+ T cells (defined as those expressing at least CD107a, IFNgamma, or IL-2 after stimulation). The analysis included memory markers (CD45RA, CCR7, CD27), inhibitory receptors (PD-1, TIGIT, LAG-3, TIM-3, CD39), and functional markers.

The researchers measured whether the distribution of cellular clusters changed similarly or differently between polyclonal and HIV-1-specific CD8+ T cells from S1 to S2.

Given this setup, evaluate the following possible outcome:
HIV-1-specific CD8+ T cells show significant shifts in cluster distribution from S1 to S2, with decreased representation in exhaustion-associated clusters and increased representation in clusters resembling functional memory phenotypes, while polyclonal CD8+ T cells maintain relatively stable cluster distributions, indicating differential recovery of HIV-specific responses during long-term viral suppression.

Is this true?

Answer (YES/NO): NO